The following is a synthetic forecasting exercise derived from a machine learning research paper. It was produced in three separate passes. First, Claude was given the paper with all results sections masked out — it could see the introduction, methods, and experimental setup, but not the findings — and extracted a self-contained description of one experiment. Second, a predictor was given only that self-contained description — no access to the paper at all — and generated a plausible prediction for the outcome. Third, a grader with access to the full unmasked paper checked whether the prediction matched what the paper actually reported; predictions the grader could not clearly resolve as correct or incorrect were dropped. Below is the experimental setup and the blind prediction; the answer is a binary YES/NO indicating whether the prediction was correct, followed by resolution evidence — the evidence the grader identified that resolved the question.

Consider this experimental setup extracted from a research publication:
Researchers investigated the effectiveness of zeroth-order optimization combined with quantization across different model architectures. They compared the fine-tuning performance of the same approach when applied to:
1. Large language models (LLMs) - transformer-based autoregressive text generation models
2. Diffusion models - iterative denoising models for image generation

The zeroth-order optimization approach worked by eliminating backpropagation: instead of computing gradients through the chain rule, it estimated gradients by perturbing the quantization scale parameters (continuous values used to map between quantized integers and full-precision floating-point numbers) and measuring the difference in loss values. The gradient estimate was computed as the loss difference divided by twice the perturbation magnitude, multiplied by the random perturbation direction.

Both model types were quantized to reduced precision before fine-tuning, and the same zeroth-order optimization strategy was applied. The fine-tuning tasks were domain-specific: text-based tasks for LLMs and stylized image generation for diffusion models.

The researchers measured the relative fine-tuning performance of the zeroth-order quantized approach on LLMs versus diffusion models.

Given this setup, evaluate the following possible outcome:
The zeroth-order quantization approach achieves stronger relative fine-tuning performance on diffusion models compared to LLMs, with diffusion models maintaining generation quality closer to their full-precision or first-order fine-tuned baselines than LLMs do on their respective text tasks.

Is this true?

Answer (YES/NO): NO